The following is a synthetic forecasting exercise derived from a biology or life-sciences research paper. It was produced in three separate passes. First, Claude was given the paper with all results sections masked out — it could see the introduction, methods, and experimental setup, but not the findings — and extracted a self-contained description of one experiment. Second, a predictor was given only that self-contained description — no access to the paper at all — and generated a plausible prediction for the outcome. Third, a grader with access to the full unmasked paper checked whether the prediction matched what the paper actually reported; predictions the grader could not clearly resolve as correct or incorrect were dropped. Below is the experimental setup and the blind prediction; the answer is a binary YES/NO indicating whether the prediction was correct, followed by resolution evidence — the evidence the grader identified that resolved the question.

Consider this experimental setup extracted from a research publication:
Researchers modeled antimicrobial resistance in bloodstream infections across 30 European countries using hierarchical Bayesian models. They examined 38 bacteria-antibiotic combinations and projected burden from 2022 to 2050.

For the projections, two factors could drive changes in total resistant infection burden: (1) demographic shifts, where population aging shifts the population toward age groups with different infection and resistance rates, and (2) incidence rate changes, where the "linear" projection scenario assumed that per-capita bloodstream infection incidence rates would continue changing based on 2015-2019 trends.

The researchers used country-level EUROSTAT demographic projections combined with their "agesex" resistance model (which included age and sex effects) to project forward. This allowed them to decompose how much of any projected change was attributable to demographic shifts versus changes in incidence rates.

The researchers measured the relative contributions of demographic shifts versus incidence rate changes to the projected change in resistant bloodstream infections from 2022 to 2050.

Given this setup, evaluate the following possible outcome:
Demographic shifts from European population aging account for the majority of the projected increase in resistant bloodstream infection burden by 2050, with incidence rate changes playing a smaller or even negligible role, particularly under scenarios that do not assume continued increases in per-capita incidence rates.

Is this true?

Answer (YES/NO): NO